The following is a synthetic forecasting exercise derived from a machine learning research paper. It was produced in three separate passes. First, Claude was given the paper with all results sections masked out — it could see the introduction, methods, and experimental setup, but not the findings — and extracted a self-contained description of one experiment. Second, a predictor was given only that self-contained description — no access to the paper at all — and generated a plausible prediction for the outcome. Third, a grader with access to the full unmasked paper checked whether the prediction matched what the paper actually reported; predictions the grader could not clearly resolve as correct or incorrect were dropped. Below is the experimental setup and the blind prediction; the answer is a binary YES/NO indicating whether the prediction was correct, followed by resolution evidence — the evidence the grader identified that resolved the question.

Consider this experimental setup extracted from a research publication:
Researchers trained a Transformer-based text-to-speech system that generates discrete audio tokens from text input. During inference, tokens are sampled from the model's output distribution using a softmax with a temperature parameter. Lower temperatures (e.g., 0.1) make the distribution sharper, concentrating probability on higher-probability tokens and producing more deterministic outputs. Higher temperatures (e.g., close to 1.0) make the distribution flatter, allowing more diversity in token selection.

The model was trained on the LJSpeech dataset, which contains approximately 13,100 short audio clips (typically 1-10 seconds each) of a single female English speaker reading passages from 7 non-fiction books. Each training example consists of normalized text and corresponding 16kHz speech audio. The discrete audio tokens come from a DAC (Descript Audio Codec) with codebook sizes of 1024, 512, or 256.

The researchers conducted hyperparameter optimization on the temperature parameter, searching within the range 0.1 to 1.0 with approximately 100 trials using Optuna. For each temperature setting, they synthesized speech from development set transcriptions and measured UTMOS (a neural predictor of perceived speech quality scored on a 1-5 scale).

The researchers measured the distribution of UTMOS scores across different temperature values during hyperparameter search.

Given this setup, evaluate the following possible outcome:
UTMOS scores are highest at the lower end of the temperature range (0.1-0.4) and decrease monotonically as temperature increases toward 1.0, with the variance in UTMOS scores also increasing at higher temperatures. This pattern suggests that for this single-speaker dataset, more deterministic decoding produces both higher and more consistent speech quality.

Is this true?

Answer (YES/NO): NO